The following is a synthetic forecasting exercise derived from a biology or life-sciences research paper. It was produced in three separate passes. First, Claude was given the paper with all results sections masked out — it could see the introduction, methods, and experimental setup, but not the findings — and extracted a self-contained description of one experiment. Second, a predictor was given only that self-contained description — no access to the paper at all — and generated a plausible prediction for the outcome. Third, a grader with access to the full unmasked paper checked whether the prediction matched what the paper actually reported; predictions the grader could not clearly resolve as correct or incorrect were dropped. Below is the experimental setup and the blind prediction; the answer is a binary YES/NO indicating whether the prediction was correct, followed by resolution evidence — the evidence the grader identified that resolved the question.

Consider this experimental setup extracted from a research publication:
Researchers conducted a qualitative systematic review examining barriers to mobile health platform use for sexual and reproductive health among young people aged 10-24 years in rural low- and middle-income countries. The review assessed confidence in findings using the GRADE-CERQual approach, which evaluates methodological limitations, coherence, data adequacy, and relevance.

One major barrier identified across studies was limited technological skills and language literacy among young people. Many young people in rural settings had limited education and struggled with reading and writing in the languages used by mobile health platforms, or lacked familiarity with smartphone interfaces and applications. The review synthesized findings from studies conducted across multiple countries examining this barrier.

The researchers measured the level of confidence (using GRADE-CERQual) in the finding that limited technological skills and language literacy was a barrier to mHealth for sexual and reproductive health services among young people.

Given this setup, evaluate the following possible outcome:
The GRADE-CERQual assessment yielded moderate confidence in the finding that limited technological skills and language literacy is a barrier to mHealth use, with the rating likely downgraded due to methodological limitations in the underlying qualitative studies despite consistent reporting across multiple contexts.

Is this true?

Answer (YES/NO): NO